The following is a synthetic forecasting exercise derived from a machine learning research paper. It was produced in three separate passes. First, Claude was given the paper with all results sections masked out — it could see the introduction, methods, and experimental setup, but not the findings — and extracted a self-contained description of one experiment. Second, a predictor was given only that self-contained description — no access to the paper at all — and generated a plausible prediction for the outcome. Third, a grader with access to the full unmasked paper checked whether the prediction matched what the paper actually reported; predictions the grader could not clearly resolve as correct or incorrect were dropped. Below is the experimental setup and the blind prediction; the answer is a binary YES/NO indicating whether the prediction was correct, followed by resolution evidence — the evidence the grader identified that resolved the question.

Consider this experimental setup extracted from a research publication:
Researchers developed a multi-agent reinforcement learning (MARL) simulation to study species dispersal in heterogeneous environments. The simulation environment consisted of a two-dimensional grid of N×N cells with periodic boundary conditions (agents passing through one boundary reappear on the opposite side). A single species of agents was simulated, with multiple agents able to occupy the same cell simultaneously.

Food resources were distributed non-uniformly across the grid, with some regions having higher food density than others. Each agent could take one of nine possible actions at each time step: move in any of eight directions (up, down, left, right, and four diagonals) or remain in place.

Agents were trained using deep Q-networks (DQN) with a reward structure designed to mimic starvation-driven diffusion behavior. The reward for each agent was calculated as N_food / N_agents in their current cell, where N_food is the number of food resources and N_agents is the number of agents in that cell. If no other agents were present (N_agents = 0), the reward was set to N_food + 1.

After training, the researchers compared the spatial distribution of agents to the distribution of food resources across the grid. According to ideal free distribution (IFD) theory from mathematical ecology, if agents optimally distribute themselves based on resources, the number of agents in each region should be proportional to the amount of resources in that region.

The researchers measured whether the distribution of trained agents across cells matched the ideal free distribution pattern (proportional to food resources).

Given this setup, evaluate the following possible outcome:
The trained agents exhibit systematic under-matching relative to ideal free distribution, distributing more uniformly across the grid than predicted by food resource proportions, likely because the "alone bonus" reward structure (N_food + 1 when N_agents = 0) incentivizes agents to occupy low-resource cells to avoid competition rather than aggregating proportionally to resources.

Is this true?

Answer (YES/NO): NO